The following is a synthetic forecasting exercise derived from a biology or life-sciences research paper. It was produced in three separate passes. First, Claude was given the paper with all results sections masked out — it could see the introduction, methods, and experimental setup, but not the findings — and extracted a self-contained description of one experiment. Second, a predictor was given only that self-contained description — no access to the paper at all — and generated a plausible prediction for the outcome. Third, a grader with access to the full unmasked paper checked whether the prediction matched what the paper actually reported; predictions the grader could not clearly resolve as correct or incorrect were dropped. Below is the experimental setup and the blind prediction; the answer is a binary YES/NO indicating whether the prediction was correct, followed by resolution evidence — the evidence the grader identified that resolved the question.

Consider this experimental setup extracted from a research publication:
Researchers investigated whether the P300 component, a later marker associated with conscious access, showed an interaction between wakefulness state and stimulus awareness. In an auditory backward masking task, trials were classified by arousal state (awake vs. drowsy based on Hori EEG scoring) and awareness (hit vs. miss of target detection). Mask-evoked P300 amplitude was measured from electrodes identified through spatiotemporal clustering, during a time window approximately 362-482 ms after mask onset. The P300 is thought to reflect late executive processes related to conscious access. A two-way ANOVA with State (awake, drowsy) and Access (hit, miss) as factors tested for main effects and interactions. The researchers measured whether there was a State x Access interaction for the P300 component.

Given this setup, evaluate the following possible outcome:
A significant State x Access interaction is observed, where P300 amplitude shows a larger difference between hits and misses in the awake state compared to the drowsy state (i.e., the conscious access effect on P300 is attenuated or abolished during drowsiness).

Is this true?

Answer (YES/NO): NO